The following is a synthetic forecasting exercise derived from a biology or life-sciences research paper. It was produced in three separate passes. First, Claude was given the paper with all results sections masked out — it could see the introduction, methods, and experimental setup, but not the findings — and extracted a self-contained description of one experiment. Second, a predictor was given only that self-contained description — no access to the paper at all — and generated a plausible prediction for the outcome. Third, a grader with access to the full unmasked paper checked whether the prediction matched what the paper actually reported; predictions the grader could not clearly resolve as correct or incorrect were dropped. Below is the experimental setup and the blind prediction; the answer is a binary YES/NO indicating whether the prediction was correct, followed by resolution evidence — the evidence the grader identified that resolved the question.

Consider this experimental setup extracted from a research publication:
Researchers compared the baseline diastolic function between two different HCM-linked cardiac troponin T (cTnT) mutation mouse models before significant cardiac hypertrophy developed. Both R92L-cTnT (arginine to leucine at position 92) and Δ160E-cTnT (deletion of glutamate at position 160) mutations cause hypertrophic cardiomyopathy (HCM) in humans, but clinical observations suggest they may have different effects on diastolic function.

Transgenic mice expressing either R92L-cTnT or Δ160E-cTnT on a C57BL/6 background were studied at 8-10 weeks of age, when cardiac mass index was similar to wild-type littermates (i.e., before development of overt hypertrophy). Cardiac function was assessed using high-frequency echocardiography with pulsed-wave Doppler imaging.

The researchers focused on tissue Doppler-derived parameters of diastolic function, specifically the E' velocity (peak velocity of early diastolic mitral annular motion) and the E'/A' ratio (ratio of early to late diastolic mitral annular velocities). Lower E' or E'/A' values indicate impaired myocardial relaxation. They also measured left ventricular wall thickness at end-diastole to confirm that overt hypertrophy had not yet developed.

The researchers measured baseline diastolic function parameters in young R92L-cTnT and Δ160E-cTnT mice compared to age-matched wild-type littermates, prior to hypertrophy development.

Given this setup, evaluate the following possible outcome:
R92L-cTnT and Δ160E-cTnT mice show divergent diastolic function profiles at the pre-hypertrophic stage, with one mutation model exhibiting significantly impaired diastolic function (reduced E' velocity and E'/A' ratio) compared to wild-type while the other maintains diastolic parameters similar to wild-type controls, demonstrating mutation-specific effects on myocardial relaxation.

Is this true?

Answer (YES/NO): YES